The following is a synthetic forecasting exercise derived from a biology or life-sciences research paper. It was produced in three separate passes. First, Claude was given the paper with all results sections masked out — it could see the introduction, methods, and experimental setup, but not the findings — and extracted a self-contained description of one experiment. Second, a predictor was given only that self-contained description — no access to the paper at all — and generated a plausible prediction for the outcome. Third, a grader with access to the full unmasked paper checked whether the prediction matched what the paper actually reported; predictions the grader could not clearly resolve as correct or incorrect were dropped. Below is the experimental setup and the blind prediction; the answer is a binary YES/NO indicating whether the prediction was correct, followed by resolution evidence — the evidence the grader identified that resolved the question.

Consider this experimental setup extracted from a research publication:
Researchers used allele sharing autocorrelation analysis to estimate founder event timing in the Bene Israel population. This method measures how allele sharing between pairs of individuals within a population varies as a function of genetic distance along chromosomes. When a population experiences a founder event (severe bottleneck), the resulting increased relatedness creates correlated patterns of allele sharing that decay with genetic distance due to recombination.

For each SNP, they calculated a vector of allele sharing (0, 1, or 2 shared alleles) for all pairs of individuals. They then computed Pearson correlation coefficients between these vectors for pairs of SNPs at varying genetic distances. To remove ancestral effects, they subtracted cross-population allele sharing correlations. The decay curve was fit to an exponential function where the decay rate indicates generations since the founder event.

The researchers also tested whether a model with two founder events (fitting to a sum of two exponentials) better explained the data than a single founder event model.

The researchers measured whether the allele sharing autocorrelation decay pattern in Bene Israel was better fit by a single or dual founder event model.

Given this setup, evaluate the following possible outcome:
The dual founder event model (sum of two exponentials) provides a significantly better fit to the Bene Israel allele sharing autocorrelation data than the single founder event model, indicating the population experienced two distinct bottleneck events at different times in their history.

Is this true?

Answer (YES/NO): NO